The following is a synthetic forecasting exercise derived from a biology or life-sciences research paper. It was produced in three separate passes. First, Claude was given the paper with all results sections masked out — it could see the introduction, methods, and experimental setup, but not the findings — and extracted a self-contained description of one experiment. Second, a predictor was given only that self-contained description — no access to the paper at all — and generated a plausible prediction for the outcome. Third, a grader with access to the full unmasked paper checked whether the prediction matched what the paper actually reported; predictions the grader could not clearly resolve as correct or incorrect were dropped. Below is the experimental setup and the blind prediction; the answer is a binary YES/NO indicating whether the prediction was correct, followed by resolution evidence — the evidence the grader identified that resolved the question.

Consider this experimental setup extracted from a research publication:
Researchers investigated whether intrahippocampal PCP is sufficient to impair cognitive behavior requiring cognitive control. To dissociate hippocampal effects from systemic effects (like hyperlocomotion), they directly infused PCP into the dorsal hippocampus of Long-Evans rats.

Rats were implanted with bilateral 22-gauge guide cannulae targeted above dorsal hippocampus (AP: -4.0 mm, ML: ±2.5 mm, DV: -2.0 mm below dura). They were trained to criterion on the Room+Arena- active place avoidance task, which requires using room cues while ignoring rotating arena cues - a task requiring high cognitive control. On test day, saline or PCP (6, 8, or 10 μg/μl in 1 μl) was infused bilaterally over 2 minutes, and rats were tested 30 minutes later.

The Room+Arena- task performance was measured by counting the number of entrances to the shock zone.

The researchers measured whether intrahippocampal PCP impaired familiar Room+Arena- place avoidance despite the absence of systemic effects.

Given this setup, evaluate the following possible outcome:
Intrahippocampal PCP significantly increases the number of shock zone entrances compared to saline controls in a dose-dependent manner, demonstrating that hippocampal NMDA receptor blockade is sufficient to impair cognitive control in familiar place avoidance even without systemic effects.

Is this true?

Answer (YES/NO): NO